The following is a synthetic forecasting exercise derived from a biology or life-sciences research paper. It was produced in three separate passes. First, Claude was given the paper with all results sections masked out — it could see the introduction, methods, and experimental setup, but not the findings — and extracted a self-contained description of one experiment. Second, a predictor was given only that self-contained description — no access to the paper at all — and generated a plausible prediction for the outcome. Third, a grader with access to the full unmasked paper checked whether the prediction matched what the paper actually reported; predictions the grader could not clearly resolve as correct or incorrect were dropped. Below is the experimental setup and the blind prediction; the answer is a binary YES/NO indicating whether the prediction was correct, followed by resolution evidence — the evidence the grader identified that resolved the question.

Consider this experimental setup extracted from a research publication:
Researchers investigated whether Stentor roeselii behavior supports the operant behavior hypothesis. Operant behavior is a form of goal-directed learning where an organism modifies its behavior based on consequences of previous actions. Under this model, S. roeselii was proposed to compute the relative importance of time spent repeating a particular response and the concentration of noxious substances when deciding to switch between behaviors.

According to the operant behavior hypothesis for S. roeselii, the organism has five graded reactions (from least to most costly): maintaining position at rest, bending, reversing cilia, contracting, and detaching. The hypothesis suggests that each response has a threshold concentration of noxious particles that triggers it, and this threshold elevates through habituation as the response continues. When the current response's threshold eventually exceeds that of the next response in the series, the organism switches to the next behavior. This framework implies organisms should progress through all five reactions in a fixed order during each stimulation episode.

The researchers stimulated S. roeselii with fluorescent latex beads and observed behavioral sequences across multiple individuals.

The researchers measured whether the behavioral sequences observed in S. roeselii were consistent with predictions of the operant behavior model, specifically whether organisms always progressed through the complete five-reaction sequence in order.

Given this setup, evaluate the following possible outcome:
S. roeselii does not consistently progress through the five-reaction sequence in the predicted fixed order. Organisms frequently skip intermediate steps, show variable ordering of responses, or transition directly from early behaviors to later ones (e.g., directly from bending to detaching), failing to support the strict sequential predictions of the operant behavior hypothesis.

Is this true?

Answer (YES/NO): YES